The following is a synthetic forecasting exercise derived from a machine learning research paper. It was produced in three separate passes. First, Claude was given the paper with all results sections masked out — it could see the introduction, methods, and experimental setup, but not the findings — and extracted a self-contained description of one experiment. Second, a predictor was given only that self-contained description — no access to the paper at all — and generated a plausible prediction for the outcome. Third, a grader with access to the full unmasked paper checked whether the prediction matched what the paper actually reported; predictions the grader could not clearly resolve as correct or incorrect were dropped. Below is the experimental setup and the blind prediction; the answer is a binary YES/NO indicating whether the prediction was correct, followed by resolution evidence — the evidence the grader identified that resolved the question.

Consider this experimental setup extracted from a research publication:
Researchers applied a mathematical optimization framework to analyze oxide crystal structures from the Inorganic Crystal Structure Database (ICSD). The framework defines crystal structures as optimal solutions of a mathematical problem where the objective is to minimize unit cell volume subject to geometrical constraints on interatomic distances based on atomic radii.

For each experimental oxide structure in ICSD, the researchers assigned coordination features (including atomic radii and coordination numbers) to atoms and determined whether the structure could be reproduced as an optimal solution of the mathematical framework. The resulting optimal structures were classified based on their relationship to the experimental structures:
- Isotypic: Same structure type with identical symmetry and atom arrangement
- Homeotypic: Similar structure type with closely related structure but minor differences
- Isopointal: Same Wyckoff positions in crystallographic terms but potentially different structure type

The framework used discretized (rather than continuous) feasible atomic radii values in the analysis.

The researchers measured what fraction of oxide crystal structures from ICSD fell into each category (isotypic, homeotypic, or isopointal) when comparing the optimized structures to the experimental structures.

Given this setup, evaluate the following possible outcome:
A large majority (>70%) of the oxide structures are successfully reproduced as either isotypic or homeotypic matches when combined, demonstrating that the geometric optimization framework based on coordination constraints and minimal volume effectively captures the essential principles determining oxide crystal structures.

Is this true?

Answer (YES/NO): YES